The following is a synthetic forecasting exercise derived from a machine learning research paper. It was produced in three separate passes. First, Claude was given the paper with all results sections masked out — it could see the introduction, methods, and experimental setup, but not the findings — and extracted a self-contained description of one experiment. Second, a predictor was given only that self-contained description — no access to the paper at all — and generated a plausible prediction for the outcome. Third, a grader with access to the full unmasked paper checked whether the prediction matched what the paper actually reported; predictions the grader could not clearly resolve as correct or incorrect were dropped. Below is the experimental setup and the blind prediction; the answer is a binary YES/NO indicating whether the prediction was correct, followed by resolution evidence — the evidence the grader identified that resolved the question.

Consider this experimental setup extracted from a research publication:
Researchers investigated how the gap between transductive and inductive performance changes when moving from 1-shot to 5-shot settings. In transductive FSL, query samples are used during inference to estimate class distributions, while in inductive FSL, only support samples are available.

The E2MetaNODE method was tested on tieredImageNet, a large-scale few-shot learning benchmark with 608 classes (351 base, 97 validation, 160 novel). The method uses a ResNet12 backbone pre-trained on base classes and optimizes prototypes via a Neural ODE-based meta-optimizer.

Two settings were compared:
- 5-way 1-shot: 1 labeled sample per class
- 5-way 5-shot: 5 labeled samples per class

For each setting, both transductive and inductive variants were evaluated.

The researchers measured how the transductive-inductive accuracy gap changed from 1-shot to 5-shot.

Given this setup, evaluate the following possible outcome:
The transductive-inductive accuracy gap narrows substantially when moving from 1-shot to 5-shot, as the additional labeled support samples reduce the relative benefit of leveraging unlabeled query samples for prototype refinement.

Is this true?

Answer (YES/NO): YES